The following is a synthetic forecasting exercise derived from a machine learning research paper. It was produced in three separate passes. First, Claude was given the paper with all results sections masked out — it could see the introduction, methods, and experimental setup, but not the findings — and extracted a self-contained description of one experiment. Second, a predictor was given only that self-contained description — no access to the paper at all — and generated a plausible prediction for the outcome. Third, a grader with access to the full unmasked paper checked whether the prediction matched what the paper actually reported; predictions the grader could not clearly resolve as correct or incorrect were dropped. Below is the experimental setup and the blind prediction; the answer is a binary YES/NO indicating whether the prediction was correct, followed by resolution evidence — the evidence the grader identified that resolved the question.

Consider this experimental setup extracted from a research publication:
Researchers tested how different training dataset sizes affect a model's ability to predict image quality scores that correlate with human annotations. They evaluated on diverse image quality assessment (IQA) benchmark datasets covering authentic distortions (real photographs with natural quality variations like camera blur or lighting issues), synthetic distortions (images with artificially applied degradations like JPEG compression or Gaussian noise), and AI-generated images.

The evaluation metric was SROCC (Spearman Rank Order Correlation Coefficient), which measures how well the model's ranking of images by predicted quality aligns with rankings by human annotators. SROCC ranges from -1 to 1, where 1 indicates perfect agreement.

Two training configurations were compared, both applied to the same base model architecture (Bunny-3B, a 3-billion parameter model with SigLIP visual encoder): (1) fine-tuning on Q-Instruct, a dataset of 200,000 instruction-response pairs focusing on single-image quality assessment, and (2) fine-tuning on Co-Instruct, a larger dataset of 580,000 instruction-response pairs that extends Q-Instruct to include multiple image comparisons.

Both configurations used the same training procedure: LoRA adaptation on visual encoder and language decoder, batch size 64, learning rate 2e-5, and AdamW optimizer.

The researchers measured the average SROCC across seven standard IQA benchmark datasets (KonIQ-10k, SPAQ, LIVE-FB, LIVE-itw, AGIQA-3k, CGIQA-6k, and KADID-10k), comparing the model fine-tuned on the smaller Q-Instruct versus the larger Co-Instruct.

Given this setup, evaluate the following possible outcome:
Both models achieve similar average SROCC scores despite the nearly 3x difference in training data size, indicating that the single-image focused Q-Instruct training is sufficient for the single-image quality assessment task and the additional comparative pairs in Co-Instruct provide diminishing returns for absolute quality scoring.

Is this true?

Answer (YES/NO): NO